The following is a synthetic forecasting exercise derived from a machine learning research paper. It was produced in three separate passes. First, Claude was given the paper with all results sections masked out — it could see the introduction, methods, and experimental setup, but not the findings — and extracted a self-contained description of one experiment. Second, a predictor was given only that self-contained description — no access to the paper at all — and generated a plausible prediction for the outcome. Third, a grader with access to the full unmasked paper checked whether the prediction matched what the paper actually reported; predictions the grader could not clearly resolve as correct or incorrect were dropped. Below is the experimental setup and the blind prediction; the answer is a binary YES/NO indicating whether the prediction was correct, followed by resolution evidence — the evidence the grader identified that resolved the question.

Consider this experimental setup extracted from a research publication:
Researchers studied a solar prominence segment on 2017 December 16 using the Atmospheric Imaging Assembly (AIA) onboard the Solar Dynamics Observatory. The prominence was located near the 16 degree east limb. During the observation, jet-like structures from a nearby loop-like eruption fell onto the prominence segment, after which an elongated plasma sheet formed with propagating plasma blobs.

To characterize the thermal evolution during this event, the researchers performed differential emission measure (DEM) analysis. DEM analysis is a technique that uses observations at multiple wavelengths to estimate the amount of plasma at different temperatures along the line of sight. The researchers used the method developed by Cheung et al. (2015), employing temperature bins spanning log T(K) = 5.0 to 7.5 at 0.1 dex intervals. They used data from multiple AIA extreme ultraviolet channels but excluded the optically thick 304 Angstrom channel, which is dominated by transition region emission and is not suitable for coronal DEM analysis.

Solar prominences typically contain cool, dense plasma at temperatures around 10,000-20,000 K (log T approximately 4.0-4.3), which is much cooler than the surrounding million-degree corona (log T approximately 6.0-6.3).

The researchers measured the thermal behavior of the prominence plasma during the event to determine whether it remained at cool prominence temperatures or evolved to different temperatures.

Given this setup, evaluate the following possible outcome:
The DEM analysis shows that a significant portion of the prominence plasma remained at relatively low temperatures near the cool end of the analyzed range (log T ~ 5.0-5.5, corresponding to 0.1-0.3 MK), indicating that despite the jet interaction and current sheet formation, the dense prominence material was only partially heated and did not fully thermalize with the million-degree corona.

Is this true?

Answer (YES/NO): NO